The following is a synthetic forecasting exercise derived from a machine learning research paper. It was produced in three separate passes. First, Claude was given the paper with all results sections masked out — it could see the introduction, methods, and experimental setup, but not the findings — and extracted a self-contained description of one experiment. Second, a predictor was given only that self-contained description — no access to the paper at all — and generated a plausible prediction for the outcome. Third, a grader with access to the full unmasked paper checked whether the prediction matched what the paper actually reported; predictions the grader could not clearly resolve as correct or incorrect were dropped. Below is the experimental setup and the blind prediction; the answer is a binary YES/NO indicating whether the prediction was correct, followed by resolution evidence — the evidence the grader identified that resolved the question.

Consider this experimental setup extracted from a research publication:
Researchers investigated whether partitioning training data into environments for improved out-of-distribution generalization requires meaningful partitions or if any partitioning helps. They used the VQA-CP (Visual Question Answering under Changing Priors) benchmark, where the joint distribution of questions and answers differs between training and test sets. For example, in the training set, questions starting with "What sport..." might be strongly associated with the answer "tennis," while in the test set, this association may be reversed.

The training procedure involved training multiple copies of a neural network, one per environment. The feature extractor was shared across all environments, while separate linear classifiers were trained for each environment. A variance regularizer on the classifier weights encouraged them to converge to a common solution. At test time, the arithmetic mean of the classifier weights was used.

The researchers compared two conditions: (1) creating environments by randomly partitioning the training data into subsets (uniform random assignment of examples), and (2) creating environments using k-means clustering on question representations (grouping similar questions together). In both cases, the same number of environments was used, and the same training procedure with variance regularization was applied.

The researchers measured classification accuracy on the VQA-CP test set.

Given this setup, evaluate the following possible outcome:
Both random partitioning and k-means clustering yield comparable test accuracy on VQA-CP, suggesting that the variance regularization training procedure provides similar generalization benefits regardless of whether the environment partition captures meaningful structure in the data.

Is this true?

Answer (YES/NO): NO